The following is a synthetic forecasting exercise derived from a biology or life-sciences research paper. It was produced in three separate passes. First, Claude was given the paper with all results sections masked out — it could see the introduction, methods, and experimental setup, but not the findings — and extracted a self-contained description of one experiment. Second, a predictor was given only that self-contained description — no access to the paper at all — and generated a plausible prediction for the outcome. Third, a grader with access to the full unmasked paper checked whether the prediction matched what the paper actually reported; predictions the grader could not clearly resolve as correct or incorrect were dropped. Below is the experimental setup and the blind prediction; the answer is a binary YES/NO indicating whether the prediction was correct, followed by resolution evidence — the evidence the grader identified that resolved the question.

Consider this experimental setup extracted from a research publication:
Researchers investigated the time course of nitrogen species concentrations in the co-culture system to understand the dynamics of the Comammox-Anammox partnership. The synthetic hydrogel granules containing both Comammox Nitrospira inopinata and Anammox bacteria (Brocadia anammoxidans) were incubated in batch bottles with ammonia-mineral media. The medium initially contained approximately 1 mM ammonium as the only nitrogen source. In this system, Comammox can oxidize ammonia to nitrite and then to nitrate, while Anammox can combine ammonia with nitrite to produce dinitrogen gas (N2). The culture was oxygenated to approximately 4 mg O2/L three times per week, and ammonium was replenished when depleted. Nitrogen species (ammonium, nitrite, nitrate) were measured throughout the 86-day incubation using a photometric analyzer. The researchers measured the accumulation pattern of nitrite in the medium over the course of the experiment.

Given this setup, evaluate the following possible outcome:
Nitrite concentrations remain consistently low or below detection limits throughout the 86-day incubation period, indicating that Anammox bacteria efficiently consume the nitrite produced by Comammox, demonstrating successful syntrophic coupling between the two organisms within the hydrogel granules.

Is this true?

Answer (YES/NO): YES